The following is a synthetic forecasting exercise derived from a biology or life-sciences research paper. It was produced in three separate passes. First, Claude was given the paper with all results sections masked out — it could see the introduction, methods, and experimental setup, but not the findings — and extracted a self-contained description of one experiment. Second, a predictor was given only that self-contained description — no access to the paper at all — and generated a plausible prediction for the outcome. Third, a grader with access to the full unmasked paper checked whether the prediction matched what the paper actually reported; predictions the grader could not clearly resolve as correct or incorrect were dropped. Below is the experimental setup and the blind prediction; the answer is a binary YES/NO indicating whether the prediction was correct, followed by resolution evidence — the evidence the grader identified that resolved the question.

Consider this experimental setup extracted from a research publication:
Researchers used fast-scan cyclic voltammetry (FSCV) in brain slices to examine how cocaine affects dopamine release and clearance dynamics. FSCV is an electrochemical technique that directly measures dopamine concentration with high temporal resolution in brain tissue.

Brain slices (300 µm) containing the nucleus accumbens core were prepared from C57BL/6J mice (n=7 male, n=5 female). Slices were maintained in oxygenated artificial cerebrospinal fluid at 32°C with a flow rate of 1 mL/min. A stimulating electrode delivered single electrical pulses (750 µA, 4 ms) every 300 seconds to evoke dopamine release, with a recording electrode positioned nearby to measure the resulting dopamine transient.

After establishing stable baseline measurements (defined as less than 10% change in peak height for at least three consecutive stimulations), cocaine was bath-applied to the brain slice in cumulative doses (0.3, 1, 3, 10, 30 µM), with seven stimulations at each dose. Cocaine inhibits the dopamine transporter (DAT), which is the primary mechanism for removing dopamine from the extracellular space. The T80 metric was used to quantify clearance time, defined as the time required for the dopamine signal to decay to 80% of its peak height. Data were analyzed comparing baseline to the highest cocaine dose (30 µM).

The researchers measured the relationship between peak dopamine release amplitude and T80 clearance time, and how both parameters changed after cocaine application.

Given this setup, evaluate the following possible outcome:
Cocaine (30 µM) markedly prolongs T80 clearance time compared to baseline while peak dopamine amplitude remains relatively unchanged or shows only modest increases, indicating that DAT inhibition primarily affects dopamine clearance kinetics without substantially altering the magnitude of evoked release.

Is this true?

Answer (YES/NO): NO